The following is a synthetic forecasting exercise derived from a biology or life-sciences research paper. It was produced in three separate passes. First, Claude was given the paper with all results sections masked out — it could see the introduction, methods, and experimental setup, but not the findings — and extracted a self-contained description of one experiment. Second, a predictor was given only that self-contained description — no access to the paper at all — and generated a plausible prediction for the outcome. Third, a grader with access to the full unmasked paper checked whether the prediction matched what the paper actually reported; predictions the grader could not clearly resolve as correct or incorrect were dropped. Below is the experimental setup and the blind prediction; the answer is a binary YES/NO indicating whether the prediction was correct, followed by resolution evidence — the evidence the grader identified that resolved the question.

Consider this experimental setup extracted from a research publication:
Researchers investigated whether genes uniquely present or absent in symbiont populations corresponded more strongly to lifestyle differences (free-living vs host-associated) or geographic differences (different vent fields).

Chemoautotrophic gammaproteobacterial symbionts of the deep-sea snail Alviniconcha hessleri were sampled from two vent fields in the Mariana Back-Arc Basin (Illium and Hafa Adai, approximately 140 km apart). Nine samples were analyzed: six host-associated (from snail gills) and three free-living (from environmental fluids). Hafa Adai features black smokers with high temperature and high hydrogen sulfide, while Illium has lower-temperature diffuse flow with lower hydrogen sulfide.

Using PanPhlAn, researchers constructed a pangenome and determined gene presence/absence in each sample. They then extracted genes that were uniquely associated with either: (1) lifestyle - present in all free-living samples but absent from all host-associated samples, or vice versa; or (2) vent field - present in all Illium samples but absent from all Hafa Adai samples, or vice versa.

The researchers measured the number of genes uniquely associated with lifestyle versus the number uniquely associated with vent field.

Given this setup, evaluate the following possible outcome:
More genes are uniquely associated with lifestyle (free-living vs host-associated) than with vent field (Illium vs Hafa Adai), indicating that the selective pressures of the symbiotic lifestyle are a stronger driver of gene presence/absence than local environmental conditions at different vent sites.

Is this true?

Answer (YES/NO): NO